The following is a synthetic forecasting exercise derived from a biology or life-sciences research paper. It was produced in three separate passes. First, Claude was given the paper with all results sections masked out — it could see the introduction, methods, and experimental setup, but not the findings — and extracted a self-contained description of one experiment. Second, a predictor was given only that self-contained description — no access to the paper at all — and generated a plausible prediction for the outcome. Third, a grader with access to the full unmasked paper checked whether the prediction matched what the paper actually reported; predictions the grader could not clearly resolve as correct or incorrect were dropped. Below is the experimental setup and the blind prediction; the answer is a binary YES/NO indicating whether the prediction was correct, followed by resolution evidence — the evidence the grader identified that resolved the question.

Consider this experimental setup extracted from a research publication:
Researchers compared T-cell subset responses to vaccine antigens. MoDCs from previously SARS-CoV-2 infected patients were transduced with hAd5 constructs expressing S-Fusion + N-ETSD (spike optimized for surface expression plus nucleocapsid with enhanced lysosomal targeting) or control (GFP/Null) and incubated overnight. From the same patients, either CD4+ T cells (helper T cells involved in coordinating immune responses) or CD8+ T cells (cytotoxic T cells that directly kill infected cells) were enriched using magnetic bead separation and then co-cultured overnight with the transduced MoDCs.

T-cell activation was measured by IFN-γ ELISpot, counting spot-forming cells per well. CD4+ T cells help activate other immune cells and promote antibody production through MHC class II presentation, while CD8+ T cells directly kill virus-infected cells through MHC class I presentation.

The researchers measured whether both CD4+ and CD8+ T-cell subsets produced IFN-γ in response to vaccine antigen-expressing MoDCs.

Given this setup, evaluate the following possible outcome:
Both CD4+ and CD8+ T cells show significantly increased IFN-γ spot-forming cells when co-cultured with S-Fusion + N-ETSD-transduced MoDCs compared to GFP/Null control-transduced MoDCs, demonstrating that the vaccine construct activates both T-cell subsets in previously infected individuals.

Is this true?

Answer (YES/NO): YES